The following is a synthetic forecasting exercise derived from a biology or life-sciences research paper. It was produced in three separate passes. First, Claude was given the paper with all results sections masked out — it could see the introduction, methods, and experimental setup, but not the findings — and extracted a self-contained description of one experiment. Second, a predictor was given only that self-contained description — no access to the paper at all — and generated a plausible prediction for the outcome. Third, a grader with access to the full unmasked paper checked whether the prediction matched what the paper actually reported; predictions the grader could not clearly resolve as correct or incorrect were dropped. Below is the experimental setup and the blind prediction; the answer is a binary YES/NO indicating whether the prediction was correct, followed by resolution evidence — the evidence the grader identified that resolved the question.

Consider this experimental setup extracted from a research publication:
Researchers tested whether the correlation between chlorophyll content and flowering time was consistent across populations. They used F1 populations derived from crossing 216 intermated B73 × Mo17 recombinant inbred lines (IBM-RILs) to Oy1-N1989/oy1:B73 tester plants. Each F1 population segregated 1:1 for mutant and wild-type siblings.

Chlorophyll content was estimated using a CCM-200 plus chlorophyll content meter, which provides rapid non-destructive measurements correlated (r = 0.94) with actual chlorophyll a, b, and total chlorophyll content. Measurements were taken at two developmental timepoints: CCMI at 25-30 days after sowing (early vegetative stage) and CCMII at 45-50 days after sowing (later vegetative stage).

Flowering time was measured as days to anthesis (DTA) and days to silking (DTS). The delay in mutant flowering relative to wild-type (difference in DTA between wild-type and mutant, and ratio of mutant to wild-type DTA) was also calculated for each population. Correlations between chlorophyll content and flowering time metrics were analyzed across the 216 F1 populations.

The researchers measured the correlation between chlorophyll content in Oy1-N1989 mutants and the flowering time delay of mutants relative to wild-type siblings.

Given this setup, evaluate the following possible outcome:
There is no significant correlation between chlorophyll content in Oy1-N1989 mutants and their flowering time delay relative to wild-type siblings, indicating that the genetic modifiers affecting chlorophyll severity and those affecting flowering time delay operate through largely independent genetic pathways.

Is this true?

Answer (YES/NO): NO